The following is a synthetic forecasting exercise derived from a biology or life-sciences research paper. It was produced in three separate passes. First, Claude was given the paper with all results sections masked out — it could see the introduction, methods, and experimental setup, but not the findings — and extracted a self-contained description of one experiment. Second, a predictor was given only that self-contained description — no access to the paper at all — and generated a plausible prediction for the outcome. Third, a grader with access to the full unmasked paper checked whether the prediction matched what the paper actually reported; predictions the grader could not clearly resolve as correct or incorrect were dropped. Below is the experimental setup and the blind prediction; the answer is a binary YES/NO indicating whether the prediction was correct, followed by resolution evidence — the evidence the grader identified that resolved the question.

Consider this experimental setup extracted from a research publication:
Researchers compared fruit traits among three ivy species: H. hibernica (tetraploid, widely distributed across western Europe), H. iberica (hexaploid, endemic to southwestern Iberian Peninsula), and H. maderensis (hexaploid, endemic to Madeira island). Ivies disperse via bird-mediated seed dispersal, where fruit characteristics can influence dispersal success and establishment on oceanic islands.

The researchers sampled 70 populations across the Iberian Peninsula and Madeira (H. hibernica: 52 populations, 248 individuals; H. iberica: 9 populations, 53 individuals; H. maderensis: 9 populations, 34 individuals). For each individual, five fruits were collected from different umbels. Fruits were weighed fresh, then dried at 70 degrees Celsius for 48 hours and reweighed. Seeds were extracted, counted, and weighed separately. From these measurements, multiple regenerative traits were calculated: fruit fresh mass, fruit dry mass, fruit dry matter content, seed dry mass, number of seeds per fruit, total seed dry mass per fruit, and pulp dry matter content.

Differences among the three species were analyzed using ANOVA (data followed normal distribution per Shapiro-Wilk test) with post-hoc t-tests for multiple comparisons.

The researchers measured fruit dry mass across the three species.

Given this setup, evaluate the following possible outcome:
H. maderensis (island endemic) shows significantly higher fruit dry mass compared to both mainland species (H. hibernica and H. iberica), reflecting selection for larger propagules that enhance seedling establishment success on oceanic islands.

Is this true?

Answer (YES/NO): NO